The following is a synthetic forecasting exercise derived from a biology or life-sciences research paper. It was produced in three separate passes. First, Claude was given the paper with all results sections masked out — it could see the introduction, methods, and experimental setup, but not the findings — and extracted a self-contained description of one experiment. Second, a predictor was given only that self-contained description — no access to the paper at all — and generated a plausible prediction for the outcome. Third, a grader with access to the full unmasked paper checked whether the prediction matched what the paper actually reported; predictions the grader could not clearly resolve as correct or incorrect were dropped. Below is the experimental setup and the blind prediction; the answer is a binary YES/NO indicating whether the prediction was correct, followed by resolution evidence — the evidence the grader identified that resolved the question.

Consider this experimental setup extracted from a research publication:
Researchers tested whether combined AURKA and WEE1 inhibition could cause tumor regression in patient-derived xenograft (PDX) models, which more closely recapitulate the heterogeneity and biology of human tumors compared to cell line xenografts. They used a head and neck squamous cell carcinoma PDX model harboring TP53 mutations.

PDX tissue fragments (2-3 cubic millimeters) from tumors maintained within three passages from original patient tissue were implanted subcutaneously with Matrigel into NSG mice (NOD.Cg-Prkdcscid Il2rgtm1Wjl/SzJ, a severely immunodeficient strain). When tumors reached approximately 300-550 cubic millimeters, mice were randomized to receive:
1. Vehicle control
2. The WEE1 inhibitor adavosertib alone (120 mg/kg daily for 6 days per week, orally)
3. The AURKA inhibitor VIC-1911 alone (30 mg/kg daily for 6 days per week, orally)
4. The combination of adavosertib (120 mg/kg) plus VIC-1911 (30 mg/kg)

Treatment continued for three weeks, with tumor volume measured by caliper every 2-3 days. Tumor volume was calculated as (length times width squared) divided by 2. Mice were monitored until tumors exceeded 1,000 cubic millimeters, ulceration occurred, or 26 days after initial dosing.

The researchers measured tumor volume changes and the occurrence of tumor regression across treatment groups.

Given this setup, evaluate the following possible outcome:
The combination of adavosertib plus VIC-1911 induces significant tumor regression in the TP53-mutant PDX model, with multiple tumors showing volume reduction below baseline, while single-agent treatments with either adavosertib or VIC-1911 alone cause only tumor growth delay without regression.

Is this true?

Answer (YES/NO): YES